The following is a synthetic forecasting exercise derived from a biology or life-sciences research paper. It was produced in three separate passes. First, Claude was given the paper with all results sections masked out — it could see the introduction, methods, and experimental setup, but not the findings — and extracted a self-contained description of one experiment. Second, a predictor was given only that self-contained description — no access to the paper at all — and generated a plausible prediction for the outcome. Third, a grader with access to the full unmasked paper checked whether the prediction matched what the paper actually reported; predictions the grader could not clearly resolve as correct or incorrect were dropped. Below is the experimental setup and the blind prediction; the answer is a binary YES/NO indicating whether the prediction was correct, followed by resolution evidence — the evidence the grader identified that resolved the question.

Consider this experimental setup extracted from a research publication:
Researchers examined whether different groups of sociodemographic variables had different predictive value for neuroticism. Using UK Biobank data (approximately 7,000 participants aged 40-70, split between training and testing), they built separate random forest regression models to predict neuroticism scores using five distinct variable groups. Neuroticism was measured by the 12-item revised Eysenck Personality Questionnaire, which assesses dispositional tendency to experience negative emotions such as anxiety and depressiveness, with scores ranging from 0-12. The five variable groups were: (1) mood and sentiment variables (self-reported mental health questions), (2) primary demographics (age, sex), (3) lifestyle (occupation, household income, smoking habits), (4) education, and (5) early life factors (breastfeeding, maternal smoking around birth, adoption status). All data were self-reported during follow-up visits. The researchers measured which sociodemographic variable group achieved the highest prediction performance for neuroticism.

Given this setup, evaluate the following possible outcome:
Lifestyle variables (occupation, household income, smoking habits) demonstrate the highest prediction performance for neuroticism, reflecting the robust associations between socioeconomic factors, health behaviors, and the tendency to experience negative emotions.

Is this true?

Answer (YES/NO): NO